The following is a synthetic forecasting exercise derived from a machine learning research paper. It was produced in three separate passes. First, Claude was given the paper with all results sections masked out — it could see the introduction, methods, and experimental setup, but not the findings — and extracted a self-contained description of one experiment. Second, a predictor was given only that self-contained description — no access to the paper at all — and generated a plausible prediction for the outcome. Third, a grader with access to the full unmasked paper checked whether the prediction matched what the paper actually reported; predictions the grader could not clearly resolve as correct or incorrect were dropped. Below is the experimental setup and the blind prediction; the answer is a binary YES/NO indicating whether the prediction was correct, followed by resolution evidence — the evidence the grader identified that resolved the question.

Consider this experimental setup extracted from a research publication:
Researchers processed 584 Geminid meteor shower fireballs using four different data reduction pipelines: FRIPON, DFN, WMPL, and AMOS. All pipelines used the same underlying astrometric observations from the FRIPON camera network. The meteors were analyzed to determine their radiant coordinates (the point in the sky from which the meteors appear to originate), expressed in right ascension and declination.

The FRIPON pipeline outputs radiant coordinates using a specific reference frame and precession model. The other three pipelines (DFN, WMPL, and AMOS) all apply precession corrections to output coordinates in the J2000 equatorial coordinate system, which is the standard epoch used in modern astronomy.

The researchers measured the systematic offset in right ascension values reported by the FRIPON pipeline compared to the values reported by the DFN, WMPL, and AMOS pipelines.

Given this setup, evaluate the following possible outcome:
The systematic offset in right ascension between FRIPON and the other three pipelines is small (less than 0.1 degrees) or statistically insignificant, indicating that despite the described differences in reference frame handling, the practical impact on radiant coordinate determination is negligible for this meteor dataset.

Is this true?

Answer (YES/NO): NO